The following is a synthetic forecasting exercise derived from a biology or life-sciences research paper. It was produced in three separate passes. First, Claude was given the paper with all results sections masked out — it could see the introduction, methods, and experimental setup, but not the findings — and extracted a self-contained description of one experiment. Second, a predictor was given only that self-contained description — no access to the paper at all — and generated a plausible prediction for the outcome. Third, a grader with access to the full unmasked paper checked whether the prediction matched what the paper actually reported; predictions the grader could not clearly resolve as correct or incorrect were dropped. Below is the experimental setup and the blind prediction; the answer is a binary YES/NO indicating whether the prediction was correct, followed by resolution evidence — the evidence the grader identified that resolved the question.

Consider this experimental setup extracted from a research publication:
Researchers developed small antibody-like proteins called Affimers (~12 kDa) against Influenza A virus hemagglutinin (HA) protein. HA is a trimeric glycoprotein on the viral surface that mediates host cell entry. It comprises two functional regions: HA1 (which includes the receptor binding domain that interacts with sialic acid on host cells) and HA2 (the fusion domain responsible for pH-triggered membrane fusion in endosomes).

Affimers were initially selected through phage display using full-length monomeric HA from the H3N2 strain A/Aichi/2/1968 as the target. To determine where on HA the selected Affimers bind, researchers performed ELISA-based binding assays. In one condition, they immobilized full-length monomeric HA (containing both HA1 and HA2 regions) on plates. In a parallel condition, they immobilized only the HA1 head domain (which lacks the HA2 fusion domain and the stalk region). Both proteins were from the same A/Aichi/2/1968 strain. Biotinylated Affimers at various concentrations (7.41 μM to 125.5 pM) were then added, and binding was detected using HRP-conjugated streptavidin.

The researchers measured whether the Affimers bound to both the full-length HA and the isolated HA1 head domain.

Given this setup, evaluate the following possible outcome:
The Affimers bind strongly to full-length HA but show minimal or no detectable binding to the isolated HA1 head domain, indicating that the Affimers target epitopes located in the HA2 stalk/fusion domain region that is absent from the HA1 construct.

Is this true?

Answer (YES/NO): NO